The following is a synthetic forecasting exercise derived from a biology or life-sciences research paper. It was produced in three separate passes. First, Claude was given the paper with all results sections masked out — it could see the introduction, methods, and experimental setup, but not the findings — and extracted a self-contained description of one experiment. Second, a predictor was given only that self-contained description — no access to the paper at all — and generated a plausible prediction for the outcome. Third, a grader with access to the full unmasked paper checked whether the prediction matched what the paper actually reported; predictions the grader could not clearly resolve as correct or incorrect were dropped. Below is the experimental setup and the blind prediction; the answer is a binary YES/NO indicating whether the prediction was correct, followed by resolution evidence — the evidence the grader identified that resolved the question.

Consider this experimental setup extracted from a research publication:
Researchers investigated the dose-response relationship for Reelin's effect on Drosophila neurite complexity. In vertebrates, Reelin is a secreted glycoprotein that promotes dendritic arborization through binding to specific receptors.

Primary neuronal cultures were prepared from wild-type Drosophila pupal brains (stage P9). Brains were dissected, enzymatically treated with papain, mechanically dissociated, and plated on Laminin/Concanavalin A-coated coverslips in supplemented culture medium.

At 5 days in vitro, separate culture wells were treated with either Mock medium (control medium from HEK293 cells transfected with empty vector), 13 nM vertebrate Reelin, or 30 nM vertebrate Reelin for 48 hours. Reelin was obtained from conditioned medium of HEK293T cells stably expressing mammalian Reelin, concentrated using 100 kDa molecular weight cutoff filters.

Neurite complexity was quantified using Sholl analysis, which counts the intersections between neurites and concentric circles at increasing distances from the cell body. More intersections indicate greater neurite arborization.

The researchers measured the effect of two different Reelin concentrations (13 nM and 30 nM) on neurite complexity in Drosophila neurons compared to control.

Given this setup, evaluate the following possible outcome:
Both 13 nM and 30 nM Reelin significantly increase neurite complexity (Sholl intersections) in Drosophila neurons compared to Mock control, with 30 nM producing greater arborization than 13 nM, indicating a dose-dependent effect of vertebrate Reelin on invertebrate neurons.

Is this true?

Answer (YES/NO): YES